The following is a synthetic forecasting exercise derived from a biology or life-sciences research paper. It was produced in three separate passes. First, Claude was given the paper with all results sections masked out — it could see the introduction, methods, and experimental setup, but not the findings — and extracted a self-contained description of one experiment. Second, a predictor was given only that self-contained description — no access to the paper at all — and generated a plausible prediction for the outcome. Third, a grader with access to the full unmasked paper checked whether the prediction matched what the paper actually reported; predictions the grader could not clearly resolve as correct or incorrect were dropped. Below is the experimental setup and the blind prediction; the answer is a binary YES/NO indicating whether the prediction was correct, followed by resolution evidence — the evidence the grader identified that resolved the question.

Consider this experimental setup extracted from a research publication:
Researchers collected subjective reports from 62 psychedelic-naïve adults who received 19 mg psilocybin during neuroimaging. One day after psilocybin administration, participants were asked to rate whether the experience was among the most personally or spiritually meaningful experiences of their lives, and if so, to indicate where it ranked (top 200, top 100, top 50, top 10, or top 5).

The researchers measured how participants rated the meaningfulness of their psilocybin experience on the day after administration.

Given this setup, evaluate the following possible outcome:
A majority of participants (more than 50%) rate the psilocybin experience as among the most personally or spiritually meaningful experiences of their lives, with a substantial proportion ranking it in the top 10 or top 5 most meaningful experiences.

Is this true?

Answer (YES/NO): YES